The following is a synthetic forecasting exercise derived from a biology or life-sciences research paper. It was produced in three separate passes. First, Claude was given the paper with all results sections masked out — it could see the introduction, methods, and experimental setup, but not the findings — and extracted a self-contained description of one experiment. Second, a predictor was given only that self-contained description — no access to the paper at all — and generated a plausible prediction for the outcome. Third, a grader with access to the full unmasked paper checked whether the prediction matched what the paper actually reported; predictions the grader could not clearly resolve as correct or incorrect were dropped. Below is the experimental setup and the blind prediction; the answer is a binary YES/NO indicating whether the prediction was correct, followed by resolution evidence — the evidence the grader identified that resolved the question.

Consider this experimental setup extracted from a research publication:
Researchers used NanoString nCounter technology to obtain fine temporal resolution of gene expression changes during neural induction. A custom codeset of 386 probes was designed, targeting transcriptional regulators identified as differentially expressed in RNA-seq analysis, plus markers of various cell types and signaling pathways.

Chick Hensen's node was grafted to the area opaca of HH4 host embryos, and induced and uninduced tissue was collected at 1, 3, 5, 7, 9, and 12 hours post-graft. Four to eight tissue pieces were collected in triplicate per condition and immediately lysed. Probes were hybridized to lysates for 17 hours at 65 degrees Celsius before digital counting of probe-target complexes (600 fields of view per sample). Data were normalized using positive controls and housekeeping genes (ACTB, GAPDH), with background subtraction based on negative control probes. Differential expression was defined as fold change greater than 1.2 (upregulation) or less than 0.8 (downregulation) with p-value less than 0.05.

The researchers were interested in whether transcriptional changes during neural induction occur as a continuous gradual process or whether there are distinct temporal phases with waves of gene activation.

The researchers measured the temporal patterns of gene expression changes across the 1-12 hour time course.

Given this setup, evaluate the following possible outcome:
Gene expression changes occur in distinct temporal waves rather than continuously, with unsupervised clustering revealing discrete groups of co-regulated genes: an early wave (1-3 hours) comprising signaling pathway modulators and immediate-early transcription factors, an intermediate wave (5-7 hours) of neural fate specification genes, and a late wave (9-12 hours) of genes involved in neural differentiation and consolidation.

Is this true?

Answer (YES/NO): NO